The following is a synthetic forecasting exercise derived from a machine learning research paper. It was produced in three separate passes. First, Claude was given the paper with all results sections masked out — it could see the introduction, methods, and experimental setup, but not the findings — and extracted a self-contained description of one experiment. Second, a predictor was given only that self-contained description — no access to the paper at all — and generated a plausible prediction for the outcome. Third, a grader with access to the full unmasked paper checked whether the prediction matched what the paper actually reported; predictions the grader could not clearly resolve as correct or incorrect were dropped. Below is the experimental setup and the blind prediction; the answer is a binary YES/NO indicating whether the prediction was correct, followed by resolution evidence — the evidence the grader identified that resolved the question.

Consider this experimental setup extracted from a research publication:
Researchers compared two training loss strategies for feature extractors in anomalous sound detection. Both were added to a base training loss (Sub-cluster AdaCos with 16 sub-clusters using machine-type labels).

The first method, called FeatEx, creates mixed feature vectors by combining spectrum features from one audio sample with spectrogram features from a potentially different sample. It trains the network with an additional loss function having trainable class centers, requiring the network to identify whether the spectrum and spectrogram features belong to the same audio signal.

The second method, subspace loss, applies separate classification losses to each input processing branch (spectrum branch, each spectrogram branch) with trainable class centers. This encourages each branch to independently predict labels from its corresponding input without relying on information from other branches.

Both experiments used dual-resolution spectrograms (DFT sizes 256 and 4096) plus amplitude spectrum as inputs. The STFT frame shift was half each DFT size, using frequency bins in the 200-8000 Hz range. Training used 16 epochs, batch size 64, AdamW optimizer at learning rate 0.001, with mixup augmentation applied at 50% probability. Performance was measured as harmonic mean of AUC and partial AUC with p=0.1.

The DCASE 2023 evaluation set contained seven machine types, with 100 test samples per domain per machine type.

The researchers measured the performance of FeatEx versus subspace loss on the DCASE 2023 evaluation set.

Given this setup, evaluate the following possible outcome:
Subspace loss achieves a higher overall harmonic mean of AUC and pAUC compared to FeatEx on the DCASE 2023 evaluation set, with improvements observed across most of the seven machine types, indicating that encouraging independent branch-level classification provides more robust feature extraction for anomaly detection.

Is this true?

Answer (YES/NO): NO